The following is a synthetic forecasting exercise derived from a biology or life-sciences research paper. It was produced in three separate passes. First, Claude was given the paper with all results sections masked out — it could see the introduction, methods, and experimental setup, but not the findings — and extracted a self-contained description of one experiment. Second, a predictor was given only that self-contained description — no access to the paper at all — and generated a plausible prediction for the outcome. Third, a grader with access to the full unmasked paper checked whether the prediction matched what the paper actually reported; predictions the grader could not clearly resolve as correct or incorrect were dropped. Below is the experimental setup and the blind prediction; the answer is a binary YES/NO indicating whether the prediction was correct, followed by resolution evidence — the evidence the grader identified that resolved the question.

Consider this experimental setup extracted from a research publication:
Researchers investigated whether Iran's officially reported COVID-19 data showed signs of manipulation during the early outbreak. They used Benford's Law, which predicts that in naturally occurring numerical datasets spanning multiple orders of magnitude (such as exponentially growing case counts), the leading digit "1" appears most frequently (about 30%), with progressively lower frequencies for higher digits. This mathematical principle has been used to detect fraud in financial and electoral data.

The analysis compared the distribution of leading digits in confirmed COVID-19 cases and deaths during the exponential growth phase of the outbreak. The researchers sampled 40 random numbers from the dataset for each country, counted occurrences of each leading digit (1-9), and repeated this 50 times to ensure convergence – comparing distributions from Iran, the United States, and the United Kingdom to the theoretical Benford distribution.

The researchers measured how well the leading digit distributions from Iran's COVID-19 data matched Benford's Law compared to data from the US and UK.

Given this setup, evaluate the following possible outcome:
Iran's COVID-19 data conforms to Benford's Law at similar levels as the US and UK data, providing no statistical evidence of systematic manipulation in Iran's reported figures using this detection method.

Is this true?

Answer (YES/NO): YES